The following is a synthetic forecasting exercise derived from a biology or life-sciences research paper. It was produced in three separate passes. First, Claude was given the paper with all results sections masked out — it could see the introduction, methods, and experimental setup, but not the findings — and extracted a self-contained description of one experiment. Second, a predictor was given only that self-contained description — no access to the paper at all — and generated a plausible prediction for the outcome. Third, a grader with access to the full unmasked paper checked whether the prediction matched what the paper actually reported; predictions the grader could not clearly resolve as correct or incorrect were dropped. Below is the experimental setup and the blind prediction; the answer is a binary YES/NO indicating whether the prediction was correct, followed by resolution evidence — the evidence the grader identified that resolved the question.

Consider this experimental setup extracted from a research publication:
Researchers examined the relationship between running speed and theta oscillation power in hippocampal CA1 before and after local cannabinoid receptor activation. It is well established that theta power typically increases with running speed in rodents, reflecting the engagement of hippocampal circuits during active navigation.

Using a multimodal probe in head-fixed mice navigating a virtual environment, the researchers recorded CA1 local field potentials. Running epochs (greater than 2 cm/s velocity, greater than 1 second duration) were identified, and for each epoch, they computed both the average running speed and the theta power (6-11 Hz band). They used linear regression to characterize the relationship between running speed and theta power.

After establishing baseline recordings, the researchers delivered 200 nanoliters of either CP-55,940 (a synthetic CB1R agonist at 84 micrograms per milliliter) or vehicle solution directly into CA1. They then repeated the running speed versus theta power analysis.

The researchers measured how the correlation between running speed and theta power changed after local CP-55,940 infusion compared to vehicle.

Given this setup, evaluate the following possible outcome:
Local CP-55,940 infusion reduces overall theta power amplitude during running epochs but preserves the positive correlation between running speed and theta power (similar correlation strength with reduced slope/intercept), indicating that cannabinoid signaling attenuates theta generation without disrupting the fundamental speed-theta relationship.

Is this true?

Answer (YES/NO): YES